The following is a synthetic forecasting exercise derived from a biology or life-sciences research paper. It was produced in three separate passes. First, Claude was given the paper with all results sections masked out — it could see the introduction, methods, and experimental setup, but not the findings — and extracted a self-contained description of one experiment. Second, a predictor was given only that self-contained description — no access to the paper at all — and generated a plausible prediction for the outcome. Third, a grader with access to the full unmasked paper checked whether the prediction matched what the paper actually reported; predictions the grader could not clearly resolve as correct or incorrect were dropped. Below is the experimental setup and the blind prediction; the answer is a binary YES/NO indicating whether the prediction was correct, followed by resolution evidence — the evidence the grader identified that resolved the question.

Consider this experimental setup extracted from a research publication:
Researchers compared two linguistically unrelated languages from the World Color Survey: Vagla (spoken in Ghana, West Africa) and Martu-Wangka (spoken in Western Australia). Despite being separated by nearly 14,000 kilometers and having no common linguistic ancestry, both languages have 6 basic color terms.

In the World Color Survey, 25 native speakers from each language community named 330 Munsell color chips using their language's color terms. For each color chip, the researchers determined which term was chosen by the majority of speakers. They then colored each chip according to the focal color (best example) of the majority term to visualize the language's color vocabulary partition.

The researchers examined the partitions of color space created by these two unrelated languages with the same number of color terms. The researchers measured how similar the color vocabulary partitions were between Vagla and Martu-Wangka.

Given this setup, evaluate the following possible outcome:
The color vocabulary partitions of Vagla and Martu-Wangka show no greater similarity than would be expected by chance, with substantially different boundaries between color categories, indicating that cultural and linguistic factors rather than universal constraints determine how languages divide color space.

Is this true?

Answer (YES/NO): NO